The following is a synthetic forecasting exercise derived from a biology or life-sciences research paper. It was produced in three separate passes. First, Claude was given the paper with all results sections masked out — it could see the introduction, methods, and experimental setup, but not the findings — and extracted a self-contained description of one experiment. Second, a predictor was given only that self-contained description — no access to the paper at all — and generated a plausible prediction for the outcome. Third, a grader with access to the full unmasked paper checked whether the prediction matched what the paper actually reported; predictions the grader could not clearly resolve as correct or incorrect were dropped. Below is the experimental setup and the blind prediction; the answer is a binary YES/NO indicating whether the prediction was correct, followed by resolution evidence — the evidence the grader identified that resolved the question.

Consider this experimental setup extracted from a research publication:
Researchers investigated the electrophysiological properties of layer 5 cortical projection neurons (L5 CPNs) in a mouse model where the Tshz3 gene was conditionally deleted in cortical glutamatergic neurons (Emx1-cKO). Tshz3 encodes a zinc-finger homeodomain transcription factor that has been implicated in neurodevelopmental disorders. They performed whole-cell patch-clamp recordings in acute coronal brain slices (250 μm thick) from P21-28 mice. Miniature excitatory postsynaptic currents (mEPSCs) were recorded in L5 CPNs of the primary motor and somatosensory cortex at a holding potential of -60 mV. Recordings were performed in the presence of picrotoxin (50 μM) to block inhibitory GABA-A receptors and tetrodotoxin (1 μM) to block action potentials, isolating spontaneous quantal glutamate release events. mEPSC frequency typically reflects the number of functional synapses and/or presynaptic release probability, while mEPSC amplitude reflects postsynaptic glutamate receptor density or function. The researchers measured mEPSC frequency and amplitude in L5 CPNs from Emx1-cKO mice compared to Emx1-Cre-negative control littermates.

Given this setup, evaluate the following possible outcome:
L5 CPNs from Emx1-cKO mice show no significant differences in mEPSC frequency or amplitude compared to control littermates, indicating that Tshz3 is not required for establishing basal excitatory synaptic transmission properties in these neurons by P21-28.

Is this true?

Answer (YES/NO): NO